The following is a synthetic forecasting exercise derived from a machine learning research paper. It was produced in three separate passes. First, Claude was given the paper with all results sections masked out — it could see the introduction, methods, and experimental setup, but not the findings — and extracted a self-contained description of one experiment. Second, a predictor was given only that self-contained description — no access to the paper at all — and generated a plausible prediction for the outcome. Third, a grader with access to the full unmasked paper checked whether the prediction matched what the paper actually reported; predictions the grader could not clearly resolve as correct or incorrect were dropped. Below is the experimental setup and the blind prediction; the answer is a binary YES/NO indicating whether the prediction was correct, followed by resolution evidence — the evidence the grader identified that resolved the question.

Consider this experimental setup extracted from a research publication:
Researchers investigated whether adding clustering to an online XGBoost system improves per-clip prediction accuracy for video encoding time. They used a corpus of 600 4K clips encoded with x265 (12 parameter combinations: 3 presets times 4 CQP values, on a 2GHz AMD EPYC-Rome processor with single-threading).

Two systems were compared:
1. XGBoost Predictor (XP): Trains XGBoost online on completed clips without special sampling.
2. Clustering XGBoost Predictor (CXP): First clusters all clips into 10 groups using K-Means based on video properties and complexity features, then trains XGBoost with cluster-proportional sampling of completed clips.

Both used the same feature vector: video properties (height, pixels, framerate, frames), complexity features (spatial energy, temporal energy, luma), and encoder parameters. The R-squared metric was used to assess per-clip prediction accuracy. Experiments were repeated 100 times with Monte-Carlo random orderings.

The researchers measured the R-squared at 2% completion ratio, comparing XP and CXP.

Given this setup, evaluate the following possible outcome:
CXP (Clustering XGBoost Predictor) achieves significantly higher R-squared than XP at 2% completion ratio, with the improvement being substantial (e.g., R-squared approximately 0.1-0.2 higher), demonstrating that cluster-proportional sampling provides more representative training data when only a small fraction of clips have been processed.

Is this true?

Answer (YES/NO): YES